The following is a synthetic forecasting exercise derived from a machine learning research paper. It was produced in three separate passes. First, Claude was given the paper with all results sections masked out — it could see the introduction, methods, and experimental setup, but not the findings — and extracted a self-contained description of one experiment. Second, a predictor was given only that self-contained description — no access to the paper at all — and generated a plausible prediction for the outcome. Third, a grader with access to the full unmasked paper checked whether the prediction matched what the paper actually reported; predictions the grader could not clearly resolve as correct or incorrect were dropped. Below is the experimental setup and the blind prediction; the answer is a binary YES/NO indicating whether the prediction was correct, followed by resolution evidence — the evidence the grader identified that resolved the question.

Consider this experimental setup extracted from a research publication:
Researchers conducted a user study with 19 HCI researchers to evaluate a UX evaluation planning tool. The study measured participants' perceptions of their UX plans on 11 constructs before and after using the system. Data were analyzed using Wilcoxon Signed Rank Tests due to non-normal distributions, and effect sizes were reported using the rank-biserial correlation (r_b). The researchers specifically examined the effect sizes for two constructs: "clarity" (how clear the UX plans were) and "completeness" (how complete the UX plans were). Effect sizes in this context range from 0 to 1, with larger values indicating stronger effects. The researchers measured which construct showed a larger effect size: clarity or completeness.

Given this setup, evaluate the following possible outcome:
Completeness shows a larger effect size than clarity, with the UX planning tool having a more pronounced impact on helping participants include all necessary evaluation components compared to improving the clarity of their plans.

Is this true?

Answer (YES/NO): NO